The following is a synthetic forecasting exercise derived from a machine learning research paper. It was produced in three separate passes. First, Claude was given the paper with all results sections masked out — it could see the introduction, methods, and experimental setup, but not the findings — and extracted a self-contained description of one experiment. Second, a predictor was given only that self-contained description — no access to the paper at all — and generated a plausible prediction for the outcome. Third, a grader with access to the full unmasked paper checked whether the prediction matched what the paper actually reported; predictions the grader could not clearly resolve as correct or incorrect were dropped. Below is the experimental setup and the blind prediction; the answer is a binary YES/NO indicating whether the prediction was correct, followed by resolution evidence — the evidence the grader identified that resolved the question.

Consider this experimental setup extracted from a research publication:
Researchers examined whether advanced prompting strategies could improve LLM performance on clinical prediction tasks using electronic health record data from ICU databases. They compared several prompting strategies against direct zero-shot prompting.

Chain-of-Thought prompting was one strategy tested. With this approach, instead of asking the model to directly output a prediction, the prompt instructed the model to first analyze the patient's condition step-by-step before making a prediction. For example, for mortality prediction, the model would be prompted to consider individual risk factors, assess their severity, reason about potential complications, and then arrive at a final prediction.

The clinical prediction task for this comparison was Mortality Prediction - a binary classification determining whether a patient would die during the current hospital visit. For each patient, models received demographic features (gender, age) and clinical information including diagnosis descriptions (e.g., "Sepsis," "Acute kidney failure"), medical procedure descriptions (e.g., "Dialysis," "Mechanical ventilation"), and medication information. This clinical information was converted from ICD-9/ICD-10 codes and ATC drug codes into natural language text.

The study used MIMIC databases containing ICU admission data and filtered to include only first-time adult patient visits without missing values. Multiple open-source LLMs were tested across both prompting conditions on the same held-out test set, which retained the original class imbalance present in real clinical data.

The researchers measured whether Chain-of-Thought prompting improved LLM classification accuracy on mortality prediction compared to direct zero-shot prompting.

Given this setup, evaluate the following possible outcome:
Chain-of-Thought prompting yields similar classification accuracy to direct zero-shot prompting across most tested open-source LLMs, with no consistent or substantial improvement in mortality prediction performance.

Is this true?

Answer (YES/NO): YES